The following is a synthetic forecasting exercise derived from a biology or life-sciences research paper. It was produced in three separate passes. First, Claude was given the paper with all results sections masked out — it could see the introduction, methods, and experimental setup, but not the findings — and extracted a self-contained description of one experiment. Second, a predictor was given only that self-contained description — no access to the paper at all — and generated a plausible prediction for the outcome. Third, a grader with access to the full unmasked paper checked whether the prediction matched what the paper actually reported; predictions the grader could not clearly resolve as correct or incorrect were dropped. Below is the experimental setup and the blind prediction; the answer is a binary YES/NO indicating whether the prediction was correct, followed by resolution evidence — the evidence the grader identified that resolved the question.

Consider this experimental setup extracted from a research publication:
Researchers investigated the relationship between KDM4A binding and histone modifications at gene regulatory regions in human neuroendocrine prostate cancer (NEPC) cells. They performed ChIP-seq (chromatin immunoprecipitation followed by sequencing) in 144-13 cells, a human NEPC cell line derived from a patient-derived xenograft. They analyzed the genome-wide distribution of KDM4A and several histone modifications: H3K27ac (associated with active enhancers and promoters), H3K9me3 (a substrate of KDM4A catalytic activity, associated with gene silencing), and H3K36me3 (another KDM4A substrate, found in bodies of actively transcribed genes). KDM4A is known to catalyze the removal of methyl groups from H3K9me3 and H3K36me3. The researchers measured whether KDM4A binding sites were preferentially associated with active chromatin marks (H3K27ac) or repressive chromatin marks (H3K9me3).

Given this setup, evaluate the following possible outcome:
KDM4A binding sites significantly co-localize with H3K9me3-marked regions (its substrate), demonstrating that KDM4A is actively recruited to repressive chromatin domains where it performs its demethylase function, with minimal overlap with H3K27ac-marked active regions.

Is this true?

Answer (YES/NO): NO